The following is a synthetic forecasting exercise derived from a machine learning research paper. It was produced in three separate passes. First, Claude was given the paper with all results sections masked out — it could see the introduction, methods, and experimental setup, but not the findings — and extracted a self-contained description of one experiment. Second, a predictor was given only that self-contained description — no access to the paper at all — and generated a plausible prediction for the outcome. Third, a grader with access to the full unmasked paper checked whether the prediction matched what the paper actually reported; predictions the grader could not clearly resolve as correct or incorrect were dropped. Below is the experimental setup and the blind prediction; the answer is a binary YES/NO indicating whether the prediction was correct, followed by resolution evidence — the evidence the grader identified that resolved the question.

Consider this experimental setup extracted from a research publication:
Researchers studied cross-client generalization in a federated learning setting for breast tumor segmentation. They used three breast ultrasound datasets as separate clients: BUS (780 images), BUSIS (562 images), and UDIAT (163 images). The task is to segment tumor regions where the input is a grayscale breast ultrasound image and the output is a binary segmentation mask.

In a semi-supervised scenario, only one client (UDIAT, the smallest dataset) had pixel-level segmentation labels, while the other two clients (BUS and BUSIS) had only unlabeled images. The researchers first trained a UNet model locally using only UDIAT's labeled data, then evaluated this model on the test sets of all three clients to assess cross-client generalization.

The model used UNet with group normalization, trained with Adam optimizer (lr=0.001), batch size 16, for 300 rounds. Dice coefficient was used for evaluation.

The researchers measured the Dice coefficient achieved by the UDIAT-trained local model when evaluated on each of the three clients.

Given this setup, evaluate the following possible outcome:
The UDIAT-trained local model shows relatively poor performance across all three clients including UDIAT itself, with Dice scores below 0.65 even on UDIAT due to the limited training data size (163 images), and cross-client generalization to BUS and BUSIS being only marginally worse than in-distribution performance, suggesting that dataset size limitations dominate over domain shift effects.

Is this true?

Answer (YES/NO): NO